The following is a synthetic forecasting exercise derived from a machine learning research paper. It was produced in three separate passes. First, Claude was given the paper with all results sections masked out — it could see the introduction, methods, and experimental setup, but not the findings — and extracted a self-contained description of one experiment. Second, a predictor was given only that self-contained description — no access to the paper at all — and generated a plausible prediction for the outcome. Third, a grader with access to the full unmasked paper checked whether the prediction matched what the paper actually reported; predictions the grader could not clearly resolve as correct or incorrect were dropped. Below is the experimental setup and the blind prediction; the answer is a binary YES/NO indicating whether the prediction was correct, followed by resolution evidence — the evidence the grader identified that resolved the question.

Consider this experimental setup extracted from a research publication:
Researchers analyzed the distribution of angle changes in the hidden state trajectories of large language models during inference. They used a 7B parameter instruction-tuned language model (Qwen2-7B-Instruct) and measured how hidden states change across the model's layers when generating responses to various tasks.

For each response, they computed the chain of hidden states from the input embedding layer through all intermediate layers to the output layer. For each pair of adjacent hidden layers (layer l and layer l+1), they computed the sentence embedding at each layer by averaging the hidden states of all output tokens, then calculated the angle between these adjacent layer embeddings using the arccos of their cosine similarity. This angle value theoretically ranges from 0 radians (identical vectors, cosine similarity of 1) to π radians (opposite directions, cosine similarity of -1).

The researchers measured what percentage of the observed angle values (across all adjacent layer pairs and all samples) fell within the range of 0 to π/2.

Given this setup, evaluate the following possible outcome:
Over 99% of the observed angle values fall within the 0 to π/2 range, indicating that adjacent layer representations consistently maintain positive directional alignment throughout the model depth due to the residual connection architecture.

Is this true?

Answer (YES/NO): NO